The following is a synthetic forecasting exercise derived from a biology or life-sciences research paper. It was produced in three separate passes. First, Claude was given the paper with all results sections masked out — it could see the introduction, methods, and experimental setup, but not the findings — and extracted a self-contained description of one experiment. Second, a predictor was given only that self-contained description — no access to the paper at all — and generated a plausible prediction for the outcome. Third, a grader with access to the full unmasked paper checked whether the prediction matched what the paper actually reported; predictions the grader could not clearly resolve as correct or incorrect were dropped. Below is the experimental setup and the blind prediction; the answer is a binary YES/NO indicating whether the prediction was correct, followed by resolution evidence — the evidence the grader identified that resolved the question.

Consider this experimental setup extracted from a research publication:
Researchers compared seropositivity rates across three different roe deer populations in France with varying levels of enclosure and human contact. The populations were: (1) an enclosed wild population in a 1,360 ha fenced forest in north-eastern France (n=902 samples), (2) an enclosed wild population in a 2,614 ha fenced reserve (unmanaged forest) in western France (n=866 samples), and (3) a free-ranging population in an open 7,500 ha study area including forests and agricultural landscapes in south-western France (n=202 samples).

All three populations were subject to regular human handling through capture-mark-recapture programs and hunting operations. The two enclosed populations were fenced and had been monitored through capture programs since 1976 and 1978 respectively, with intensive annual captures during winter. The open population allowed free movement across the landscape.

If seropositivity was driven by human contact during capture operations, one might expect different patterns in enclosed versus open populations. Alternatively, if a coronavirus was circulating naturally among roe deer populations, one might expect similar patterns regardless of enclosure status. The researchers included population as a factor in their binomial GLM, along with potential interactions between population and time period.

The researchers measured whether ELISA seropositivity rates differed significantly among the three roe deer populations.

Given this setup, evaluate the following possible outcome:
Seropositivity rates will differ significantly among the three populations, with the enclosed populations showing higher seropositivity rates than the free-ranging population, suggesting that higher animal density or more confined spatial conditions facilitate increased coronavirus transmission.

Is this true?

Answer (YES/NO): NO